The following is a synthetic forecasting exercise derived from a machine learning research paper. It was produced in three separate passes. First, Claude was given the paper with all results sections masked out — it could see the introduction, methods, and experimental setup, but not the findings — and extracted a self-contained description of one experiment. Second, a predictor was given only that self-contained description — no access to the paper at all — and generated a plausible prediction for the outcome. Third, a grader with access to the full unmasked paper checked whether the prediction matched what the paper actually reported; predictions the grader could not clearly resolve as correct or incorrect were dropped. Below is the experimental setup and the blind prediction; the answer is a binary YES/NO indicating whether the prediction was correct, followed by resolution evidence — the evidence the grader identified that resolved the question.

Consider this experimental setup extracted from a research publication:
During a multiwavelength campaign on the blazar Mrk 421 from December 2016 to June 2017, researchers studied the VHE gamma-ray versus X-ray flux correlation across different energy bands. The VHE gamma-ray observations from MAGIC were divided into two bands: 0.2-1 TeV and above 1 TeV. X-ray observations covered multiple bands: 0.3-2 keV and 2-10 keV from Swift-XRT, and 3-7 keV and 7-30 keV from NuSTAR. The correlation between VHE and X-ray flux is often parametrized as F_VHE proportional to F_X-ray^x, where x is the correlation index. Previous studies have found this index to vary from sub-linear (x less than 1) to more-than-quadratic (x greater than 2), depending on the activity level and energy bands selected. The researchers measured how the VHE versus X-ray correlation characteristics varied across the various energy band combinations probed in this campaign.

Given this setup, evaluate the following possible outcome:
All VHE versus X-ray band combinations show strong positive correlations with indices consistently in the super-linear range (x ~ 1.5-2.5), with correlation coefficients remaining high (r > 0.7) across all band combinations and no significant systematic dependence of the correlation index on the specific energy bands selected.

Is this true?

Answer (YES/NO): NO